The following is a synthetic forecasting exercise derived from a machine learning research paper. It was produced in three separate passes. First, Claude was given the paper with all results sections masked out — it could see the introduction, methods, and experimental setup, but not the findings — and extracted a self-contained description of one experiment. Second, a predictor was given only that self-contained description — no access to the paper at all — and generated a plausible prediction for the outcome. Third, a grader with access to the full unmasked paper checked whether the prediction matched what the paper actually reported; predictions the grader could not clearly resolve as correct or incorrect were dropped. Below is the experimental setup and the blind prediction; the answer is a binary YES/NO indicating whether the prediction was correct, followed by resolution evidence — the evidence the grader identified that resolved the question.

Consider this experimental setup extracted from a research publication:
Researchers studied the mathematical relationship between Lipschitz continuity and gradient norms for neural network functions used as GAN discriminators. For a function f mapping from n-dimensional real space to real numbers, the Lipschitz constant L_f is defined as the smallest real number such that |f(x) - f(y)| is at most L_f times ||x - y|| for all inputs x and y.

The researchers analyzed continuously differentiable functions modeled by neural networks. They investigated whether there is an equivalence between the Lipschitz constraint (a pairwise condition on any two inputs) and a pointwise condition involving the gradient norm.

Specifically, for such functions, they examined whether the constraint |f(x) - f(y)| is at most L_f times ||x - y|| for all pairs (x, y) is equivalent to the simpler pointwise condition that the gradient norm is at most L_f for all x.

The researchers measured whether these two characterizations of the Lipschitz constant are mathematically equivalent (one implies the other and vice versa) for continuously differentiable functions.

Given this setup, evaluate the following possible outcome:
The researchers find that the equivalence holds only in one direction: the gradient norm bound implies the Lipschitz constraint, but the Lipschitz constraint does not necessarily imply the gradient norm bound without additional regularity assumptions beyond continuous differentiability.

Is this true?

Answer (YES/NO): NO